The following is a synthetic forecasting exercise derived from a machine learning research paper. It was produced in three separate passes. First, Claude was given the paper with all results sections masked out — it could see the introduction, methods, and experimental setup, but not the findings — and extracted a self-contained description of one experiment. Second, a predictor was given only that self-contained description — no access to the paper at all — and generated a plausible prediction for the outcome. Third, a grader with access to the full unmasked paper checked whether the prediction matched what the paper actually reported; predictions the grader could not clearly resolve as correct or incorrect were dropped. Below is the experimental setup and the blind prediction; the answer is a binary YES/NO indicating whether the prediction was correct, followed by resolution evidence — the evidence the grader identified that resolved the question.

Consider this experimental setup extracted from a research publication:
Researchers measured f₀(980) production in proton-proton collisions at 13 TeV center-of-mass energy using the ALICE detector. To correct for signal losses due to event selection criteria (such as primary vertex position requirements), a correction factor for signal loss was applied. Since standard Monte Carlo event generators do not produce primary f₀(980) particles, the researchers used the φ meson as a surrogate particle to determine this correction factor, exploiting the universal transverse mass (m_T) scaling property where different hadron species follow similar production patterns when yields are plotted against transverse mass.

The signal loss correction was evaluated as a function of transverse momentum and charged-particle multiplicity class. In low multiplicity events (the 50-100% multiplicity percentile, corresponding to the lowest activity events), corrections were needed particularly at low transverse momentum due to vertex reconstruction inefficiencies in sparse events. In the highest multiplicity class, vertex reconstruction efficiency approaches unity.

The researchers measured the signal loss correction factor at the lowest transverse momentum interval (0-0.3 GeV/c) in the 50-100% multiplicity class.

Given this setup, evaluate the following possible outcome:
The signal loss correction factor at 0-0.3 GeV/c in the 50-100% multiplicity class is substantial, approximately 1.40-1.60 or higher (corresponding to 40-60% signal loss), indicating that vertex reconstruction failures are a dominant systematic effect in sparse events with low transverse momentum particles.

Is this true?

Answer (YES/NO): NO